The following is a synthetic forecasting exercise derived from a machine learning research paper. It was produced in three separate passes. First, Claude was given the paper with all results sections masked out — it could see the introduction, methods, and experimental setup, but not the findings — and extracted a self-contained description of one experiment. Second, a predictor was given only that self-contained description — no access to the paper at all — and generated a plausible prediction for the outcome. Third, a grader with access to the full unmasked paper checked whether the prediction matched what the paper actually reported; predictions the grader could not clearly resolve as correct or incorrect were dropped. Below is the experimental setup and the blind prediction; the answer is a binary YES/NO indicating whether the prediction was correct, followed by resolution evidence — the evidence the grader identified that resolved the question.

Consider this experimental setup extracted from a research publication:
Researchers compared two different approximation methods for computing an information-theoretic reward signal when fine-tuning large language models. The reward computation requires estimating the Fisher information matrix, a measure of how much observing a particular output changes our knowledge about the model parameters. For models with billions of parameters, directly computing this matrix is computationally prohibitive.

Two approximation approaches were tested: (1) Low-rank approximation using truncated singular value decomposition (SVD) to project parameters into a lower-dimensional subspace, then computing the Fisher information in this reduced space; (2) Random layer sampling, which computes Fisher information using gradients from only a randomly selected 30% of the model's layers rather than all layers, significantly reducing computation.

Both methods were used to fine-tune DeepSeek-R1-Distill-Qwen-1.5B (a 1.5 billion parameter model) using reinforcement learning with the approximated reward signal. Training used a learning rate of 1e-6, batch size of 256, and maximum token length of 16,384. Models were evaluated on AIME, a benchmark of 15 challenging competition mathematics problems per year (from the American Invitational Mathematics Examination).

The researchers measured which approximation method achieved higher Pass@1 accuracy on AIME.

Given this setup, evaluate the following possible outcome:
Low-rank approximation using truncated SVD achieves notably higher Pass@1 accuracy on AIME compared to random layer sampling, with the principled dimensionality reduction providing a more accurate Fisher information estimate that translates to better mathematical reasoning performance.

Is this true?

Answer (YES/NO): YES